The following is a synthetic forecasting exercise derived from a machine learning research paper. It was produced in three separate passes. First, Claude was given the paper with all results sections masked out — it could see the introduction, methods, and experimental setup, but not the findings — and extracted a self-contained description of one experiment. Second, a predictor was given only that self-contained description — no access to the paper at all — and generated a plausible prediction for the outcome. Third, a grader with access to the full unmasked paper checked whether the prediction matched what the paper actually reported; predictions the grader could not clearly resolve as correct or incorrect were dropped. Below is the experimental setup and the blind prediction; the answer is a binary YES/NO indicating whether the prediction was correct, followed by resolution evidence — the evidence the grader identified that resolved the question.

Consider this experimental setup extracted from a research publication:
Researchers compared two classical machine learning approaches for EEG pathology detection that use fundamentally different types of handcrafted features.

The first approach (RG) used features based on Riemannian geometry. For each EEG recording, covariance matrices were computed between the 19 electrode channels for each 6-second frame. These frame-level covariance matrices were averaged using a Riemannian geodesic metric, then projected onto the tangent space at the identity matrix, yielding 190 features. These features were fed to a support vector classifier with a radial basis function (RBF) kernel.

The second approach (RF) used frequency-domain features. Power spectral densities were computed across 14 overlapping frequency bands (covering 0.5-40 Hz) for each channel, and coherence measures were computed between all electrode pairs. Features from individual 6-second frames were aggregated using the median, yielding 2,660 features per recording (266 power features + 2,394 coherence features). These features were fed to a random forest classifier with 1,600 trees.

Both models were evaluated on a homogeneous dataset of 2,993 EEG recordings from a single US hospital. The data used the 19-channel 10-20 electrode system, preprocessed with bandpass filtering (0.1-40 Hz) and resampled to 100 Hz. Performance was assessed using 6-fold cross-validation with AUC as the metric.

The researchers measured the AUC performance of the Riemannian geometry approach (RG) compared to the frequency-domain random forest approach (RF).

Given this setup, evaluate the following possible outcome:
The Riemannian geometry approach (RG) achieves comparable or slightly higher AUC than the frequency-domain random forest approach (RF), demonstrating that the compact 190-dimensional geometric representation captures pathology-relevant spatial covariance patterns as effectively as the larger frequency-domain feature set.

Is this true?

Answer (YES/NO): YES